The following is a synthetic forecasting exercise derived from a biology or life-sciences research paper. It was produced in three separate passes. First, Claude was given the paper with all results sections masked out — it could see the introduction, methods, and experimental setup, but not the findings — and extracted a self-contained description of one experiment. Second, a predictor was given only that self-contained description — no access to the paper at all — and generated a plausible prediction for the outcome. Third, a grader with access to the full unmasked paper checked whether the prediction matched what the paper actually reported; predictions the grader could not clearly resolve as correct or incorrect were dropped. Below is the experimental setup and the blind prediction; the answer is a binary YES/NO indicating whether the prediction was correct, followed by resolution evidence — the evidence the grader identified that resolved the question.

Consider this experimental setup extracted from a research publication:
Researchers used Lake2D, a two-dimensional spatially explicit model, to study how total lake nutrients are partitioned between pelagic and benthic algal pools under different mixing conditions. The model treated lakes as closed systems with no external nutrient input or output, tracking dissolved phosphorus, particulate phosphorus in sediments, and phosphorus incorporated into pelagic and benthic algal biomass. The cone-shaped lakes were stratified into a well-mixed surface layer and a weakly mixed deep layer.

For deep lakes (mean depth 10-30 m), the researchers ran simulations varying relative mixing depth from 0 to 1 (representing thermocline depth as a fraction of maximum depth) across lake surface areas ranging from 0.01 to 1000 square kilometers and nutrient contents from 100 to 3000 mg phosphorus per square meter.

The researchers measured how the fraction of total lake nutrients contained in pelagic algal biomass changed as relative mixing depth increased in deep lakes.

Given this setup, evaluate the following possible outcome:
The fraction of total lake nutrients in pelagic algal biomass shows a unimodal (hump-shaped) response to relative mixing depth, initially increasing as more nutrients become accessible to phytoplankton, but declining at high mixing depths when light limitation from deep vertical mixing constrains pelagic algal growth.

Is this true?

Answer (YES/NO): YES